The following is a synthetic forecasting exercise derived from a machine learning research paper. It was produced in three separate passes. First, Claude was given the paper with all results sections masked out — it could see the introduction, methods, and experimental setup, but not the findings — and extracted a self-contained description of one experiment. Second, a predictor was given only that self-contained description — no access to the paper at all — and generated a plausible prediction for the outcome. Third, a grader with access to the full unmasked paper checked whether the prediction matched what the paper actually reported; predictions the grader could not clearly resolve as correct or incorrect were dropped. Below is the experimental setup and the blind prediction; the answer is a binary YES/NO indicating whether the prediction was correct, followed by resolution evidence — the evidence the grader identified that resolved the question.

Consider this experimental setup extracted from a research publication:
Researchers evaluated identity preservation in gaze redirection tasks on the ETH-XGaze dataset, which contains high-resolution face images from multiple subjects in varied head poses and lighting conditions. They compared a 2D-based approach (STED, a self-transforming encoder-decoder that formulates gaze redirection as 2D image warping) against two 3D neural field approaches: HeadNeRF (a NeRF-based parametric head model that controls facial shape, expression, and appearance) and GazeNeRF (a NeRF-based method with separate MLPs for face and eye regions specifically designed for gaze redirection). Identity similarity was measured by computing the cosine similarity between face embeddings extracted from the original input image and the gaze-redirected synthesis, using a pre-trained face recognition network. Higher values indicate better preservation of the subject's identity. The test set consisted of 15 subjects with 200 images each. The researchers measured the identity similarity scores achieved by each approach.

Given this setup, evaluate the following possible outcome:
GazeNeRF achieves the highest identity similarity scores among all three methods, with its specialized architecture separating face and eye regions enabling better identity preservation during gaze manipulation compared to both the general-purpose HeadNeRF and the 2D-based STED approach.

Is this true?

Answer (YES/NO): NO